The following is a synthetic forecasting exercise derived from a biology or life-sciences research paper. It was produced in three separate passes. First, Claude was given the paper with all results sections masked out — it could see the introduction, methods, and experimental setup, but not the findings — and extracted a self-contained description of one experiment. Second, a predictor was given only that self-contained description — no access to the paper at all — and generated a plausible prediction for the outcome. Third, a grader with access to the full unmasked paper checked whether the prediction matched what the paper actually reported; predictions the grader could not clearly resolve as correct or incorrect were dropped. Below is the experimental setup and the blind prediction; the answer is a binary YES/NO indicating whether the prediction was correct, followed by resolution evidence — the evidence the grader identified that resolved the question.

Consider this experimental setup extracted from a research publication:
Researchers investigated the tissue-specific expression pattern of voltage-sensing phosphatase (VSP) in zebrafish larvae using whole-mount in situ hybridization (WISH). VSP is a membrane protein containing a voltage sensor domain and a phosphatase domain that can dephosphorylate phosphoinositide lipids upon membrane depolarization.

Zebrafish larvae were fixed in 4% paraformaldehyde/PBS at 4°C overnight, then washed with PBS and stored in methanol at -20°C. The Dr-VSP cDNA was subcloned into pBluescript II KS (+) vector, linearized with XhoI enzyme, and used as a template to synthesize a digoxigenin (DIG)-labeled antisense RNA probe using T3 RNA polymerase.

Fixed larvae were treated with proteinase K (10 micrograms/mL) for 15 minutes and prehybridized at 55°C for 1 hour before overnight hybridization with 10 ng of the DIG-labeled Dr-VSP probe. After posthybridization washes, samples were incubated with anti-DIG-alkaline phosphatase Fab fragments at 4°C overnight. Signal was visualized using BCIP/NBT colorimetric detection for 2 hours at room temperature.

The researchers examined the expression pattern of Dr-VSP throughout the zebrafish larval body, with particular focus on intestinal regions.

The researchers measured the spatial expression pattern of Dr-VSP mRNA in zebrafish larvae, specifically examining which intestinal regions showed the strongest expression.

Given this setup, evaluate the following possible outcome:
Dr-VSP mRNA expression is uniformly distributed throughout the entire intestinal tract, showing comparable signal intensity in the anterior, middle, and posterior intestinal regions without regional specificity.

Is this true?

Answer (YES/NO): NO